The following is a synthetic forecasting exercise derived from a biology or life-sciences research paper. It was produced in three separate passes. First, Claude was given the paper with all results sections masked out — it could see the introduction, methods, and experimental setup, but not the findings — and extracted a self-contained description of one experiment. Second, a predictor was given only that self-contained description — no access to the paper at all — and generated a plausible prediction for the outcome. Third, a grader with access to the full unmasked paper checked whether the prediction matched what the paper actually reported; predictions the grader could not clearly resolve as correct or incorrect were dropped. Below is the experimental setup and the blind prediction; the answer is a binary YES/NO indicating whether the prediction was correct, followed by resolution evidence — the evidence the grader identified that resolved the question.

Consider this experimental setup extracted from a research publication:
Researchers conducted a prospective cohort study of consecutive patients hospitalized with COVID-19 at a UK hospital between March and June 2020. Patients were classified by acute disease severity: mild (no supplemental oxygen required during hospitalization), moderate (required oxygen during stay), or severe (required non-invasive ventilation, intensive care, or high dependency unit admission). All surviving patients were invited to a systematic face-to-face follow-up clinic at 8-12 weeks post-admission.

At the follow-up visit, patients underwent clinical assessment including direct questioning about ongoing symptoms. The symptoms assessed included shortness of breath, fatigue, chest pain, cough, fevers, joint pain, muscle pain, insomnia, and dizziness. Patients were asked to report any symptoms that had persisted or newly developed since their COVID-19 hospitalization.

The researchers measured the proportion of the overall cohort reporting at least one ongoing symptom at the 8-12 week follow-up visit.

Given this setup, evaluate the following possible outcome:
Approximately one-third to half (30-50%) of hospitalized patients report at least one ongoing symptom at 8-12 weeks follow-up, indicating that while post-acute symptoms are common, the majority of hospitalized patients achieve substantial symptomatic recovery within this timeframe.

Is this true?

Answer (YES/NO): NO